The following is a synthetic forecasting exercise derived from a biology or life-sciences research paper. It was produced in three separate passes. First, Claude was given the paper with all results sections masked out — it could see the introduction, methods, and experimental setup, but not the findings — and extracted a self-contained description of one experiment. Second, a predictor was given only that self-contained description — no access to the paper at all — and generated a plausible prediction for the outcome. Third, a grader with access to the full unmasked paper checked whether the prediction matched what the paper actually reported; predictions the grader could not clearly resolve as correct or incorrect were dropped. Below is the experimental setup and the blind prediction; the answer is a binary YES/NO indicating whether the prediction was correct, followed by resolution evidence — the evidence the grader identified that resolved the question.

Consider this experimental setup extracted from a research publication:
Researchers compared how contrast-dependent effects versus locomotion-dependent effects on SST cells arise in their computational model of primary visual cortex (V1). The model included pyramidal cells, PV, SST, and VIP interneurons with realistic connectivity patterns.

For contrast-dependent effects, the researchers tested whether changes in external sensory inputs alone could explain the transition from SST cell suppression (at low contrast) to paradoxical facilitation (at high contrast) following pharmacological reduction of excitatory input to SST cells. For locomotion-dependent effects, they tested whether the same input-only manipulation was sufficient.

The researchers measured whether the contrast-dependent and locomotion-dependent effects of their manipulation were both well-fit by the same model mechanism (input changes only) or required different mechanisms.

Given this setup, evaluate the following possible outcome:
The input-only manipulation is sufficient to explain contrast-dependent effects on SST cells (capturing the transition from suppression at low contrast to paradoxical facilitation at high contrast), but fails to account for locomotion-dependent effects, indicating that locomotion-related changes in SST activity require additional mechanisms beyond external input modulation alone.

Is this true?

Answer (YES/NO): YES